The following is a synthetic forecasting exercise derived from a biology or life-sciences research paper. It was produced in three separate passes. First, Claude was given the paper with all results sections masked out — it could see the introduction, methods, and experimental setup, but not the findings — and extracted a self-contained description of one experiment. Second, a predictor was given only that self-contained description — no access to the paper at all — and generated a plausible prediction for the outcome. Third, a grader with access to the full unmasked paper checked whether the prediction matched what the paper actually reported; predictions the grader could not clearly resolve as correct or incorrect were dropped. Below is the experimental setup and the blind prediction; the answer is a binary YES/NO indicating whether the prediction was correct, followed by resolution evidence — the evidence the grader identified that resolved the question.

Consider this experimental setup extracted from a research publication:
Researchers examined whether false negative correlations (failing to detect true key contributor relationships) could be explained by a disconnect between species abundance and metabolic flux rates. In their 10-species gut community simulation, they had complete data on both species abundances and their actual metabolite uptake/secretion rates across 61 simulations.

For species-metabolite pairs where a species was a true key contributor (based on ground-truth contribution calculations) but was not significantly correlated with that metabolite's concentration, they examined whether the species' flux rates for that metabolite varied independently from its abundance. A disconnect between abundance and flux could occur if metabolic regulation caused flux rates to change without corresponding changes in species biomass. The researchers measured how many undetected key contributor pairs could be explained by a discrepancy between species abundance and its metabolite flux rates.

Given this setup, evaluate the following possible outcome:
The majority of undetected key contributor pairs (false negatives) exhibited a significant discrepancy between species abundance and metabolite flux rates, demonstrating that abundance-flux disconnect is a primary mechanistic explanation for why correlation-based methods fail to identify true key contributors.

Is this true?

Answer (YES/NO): NO